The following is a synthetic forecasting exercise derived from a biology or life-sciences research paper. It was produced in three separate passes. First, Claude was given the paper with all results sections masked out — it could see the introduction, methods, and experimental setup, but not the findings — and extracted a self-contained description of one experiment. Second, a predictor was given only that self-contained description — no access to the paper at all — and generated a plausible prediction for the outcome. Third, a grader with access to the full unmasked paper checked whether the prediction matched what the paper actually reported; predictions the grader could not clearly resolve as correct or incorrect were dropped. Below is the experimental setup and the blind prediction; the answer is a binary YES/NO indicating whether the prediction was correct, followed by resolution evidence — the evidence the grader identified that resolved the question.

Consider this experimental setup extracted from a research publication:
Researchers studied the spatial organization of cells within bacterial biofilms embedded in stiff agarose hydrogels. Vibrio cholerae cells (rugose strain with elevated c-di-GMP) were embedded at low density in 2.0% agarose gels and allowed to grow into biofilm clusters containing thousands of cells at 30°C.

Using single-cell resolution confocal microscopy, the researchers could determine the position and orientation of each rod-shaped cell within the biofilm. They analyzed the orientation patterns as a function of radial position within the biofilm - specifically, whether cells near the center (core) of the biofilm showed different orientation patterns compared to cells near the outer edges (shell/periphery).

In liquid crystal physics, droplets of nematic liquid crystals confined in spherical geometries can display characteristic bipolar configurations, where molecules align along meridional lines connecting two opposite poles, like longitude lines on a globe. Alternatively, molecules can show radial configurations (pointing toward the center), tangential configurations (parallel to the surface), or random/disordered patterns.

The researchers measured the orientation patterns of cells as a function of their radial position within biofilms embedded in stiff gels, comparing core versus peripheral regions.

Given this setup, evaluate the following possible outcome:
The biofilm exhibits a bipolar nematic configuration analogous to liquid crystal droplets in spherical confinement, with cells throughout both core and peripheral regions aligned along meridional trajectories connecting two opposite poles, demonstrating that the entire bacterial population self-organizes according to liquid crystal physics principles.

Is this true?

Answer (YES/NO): NO